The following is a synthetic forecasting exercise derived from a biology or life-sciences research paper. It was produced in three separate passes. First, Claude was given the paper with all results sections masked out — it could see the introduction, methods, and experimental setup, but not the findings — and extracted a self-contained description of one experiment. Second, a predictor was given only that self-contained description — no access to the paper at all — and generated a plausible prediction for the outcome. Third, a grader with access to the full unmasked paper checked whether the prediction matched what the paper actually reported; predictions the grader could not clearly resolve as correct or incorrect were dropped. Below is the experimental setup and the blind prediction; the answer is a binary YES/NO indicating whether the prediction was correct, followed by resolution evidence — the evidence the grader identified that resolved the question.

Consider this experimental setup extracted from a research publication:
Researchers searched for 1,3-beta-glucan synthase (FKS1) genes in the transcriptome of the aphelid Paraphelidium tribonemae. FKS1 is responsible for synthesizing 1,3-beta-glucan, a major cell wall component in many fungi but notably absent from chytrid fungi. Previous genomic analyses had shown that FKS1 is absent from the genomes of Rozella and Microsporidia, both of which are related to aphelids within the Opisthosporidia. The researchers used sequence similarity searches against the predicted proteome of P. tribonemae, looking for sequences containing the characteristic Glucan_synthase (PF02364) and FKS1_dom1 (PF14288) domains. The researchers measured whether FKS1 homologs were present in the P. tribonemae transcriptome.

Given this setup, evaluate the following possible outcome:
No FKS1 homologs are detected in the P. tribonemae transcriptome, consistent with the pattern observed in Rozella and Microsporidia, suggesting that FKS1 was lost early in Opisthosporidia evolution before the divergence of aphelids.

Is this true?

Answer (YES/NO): NO